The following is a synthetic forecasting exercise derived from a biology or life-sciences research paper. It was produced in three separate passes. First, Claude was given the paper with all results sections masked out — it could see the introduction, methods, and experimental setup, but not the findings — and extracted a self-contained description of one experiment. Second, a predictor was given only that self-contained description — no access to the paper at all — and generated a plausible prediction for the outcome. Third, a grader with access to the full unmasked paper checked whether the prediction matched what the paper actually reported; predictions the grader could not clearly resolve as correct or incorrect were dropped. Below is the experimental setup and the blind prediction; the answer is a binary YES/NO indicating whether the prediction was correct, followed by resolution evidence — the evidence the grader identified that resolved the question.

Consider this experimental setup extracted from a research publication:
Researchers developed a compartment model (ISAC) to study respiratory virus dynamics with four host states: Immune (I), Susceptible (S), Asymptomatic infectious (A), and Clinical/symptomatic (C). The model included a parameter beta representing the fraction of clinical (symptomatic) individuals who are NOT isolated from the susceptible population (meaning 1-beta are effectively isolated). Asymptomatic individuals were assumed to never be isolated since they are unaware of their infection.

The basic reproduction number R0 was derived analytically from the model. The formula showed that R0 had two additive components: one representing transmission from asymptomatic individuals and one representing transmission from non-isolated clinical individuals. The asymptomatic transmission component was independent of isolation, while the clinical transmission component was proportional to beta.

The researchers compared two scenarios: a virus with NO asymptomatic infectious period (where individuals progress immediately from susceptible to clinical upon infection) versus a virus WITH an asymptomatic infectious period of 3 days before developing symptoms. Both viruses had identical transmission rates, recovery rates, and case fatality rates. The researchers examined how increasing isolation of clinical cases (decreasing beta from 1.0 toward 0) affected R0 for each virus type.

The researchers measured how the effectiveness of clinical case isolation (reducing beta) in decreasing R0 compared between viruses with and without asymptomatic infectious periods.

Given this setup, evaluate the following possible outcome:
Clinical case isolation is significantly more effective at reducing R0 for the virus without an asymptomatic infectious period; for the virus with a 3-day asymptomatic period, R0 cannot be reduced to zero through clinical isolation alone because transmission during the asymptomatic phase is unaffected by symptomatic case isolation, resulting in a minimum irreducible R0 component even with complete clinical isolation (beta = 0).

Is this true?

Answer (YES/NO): YES